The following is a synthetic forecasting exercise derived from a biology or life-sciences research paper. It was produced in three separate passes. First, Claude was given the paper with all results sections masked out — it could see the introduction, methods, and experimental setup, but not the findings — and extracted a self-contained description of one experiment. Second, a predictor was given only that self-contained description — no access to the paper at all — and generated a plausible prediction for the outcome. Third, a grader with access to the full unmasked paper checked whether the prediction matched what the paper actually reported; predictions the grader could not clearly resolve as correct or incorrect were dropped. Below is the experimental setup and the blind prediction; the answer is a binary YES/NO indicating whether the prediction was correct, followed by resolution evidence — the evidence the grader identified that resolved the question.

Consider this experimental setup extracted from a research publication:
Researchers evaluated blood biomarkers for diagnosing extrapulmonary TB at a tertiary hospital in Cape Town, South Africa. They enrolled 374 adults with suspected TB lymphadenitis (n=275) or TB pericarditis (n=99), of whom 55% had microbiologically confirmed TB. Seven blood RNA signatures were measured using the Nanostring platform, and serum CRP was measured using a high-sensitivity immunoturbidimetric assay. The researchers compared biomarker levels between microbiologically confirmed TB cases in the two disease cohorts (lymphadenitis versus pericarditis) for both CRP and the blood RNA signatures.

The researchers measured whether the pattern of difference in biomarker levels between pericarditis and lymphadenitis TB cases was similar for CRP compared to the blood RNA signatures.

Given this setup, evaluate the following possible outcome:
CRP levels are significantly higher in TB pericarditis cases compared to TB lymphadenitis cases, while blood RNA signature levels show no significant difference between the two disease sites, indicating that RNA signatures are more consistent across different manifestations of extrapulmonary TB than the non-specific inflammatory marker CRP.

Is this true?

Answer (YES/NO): YES